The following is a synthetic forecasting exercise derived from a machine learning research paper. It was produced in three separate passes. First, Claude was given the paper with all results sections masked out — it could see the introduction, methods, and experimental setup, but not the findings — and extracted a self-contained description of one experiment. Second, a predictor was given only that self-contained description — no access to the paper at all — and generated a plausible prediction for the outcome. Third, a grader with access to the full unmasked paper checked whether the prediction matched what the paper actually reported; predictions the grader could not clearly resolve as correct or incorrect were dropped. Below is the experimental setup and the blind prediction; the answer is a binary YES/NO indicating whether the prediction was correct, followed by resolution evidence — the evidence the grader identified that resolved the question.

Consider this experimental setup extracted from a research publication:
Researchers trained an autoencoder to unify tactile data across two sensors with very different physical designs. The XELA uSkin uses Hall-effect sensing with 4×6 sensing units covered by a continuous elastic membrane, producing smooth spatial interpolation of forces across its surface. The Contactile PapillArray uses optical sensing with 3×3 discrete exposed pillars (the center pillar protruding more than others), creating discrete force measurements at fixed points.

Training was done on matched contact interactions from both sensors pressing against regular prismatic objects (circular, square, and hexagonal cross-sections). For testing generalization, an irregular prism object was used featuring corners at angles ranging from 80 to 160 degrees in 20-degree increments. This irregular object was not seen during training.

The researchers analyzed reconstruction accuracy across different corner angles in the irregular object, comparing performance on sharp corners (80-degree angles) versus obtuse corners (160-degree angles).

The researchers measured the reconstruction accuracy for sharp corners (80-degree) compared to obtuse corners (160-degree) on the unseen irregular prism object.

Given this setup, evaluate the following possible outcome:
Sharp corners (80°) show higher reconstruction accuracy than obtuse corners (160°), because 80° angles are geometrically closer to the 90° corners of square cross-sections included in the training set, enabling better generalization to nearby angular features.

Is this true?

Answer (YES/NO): NO